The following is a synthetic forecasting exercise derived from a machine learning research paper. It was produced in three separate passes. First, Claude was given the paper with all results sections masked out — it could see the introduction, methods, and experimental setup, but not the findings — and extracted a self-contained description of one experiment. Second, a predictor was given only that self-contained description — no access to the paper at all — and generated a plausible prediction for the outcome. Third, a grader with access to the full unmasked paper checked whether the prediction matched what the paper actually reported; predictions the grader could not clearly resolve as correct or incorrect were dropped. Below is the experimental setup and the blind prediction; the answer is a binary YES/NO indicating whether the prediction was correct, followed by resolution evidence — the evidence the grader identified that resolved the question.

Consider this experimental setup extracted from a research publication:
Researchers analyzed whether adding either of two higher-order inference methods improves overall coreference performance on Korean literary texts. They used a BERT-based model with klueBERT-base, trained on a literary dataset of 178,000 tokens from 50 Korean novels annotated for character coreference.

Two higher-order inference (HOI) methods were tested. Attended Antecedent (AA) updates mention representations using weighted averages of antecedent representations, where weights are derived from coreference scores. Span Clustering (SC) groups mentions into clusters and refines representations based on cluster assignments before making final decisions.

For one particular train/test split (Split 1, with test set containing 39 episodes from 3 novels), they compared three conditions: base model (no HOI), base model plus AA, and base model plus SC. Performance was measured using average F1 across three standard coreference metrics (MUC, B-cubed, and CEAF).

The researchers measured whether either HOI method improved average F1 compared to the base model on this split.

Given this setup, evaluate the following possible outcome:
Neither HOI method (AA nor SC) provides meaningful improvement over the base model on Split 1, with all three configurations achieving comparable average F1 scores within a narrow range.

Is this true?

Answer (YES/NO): NO